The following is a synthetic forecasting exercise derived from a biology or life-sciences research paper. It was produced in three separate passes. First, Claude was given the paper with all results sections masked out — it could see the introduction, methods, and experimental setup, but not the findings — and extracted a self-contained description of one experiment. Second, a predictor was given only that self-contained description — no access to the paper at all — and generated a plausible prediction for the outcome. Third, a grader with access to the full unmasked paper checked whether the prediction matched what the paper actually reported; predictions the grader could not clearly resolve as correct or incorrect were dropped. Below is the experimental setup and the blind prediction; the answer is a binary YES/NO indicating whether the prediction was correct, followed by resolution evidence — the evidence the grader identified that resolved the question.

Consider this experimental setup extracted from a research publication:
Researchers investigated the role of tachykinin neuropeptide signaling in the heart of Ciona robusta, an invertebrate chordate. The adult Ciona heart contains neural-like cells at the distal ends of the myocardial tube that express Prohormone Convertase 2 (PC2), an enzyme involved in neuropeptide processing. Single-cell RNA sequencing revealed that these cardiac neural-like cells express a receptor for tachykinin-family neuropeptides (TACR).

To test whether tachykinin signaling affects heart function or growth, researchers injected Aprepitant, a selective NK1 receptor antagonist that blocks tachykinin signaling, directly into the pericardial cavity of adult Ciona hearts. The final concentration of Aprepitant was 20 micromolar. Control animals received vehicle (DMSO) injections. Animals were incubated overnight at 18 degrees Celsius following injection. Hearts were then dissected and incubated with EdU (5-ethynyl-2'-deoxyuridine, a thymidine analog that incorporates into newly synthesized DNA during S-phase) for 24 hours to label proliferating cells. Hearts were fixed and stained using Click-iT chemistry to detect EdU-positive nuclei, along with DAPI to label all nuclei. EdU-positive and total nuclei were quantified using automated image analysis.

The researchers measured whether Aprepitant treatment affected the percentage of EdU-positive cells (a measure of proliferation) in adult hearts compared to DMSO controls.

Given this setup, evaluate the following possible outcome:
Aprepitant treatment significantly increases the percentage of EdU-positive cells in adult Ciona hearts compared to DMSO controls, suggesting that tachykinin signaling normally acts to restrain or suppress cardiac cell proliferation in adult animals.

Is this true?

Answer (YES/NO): NO